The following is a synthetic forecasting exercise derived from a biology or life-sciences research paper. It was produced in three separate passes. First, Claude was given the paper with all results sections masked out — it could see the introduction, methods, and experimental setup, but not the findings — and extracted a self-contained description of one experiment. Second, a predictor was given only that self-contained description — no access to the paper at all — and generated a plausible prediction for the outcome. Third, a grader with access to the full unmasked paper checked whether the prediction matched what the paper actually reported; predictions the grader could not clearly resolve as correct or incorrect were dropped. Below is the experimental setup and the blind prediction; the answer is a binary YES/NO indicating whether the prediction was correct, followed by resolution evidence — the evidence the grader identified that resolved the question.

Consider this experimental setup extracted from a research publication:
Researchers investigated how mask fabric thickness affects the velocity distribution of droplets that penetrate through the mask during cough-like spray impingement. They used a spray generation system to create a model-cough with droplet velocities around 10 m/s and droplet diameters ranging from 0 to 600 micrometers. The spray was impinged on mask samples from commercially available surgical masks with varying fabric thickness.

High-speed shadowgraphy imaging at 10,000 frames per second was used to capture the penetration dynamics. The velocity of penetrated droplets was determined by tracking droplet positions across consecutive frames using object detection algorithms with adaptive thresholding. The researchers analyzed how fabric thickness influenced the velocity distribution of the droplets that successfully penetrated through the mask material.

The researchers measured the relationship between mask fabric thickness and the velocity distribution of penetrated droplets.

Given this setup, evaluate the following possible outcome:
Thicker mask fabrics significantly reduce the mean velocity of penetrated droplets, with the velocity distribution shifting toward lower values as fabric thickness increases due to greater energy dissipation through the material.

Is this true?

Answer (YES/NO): YES